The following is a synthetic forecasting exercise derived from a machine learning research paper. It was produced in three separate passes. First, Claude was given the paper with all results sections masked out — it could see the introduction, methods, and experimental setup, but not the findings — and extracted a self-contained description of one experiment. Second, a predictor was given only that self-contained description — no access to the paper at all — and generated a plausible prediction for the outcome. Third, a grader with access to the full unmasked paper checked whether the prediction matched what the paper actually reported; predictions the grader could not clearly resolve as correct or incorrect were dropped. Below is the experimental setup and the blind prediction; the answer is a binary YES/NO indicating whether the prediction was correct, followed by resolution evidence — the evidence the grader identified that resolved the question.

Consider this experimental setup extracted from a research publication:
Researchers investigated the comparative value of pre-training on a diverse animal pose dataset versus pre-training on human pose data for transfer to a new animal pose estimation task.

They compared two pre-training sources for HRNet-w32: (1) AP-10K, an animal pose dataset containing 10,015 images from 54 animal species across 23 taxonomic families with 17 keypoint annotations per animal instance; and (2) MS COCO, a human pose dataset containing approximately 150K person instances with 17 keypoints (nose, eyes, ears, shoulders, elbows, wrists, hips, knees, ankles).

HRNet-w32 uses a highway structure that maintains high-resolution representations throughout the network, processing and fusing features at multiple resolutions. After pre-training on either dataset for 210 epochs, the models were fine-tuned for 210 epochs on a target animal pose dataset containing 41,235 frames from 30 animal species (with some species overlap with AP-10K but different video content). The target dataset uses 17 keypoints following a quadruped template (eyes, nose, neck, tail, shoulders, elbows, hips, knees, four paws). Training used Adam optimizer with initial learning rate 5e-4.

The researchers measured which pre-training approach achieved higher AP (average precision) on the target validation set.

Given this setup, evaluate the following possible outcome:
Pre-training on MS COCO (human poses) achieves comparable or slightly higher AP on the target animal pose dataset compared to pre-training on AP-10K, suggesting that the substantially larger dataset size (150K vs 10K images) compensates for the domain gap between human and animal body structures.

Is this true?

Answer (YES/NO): YES